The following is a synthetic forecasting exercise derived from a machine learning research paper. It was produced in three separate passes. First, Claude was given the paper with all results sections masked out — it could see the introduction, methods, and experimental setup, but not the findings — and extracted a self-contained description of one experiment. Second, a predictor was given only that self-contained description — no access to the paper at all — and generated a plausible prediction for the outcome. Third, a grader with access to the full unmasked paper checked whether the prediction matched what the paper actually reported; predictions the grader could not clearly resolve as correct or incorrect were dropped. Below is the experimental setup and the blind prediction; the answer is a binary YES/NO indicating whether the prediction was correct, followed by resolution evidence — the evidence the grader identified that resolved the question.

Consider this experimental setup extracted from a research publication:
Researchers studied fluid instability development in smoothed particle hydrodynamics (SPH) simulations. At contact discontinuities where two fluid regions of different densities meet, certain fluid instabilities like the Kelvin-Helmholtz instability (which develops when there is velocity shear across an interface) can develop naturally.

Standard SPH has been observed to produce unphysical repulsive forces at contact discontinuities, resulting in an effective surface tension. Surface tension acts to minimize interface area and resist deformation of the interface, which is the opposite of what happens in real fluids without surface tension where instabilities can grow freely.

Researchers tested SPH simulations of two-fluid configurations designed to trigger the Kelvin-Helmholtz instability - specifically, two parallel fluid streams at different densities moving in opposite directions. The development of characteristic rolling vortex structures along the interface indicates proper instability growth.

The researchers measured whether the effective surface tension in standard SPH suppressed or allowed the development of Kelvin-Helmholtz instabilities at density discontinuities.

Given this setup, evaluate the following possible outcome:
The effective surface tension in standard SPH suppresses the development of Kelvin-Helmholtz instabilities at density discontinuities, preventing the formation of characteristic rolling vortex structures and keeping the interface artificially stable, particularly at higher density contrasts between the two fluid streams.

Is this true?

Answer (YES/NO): NO